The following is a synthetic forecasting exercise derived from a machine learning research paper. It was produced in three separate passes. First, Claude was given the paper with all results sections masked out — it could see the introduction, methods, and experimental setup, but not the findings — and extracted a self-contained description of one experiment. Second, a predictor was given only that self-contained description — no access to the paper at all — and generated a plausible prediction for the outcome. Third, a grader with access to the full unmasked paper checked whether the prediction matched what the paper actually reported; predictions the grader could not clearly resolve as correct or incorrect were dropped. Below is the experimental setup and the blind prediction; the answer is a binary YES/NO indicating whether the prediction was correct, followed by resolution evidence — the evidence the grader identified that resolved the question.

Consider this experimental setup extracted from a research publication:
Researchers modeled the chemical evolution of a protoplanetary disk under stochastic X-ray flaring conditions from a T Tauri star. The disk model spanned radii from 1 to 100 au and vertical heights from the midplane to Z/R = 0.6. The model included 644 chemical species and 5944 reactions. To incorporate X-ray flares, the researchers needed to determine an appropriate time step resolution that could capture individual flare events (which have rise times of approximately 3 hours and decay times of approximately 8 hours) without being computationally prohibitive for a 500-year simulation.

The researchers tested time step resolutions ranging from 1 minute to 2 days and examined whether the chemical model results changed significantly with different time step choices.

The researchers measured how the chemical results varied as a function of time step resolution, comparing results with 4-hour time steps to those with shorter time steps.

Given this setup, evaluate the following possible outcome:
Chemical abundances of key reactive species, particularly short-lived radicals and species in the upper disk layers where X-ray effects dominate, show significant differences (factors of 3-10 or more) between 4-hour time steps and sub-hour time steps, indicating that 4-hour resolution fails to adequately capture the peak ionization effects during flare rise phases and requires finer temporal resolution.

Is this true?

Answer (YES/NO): NO